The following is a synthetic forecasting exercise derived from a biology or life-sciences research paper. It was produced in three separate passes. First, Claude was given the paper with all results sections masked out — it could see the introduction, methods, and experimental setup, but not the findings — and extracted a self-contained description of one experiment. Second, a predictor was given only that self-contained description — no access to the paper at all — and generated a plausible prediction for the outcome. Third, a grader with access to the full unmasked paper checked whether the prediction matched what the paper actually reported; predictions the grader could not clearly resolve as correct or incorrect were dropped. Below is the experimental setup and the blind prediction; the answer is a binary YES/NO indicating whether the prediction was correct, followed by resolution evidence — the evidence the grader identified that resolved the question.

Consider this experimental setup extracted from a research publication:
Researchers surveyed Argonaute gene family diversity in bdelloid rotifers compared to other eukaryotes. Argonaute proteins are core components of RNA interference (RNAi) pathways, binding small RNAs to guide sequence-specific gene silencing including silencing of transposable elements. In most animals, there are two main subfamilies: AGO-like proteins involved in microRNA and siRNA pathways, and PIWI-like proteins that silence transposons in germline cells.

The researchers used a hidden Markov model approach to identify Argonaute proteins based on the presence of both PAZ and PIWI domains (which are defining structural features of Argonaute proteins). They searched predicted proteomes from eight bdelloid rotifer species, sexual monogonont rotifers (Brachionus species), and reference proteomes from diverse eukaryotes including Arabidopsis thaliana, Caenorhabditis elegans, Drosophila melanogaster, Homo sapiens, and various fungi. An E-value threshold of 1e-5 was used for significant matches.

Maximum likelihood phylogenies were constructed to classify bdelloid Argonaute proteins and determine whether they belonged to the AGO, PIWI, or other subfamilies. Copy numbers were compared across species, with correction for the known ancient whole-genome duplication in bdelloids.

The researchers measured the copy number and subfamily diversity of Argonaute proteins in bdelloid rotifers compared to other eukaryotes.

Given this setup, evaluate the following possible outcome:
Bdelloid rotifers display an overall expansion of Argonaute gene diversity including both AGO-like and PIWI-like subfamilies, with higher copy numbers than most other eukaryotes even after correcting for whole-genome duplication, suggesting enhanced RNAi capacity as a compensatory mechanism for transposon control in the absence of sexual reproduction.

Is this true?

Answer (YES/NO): NO